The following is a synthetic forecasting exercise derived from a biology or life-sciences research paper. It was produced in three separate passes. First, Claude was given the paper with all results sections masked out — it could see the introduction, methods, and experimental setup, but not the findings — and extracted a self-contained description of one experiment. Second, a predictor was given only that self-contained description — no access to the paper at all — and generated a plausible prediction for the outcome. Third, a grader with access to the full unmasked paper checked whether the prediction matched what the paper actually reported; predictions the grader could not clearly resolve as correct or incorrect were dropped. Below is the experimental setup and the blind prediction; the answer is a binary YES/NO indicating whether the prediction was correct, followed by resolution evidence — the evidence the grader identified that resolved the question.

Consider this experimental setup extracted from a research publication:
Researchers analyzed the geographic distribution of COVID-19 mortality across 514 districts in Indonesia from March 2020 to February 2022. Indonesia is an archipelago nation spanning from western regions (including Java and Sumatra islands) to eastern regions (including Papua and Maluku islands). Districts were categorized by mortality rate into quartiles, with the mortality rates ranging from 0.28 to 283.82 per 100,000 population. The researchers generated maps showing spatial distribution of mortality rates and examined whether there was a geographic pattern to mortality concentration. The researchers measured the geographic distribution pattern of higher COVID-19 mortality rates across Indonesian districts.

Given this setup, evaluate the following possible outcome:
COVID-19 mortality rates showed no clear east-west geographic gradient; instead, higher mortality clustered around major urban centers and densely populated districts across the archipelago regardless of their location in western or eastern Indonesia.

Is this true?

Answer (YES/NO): NO